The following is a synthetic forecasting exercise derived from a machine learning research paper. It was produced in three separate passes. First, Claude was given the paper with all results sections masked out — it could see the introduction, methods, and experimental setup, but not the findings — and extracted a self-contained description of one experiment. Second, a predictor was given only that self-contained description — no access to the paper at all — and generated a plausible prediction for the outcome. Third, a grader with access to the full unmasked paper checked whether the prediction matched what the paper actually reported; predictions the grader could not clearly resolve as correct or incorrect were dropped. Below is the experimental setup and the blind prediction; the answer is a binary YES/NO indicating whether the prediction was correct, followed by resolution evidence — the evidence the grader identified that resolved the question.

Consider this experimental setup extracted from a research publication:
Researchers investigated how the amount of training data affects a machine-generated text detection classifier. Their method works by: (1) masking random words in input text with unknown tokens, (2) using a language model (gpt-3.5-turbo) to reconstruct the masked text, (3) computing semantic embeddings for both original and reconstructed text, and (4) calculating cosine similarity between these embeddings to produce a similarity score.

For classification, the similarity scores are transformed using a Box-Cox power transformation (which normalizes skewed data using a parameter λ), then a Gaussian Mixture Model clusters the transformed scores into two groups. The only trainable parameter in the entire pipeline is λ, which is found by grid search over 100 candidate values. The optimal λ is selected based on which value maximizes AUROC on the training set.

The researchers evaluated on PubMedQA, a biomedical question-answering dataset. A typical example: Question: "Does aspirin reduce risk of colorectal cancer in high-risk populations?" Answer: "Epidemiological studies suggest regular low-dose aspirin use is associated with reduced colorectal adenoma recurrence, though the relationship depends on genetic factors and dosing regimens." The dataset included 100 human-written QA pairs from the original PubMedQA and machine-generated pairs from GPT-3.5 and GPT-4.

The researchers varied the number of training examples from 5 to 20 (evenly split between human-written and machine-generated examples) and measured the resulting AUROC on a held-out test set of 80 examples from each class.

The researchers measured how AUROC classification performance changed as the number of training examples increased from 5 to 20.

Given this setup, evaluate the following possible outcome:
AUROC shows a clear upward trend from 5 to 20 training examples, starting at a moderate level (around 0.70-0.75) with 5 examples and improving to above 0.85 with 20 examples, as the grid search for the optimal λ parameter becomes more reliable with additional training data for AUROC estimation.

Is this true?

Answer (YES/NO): NO